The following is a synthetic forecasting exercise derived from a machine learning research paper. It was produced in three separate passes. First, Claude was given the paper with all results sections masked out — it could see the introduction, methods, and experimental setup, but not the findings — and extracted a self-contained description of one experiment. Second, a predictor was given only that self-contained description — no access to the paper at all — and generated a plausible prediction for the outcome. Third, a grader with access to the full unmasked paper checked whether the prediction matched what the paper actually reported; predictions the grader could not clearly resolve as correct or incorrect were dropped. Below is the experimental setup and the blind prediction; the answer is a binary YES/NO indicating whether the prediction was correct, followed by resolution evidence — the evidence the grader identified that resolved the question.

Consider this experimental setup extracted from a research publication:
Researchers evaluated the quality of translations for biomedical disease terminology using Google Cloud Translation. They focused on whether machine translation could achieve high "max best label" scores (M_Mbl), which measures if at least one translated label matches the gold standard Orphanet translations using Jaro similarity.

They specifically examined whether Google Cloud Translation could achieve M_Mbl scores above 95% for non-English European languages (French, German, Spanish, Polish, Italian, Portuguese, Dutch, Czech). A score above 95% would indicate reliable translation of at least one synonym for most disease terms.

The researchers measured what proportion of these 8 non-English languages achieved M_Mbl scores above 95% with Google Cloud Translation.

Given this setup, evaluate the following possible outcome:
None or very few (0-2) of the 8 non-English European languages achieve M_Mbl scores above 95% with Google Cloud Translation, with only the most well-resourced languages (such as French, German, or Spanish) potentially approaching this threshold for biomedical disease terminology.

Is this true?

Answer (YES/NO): NO